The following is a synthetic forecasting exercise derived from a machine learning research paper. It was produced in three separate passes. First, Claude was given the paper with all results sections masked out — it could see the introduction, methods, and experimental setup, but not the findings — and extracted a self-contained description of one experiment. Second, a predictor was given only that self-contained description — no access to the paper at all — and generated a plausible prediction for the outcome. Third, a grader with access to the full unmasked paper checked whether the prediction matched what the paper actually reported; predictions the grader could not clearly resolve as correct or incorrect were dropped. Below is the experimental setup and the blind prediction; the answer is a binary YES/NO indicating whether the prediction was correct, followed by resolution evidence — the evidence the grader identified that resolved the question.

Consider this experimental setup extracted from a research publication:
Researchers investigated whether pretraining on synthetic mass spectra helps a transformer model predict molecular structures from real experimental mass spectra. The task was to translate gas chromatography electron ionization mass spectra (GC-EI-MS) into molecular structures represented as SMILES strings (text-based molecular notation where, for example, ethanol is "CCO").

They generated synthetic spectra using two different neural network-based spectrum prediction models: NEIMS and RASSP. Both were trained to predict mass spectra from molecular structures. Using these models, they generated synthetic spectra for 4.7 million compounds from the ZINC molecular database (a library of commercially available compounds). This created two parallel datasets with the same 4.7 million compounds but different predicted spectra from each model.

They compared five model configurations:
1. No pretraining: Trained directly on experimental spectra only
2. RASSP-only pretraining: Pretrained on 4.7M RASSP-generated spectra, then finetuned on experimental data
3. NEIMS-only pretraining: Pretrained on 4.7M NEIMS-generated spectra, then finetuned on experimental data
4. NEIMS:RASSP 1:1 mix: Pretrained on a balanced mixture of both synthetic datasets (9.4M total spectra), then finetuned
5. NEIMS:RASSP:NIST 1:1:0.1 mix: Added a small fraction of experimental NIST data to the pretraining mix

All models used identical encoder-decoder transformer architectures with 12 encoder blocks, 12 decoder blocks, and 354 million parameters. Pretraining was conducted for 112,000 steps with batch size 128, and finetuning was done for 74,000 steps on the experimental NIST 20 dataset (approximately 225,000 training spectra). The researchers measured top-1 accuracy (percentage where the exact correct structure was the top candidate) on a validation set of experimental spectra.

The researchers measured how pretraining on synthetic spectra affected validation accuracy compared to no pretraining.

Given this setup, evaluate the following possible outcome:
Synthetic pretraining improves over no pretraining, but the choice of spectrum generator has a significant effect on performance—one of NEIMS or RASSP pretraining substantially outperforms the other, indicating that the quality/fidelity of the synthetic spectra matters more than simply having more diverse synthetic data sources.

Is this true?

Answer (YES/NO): NO